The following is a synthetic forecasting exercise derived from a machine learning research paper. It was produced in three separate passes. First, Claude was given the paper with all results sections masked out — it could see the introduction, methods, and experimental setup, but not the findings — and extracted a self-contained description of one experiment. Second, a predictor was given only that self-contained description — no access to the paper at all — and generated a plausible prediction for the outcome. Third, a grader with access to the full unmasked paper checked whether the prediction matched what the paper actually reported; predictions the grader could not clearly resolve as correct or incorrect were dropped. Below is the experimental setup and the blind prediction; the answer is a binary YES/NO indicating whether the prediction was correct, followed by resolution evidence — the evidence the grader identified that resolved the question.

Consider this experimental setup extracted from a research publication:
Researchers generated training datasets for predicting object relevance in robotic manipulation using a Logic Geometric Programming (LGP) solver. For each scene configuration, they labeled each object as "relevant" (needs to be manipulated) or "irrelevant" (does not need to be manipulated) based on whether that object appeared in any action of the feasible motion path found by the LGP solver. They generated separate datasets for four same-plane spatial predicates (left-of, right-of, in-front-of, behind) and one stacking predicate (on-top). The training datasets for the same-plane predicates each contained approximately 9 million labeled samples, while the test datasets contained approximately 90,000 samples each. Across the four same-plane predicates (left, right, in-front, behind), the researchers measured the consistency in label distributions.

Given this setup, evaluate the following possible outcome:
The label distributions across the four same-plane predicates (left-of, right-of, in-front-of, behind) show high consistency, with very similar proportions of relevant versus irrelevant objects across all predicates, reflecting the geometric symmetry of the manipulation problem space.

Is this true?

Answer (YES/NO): YES